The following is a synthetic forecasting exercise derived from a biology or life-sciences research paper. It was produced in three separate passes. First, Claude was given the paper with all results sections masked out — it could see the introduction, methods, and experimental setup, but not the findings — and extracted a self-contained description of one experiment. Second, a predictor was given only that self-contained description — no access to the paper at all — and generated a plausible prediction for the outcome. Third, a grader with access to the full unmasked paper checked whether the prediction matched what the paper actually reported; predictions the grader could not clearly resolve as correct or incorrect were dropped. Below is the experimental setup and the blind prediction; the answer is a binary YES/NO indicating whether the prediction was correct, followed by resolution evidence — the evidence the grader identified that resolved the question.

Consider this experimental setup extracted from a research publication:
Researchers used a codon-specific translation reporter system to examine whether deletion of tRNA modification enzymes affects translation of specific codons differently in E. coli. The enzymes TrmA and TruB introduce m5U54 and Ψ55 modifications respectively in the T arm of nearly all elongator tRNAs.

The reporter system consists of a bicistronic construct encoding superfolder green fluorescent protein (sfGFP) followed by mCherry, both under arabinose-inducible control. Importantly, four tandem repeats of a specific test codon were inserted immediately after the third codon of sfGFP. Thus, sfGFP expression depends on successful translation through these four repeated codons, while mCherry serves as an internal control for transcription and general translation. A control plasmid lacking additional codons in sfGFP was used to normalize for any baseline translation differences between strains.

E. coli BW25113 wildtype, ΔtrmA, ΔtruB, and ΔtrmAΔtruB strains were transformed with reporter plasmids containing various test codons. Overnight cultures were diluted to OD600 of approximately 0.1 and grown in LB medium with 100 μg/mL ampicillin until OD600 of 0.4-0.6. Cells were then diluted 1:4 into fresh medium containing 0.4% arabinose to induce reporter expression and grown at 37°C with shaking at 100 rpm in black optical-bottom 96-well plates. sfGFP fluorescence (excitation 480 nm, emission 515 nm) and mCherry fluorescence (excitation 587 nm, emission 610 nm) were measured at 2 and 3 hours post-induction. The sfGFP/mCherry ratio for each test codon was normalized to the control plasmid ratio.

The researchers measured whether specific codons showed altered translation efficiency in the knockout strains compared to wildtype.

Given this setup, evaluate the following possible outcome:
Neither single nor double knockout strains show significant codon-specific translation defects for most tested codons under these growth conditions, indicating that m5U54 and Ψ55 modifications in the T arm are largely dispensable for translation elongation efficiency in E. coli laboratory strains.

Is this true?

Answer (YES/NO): NO